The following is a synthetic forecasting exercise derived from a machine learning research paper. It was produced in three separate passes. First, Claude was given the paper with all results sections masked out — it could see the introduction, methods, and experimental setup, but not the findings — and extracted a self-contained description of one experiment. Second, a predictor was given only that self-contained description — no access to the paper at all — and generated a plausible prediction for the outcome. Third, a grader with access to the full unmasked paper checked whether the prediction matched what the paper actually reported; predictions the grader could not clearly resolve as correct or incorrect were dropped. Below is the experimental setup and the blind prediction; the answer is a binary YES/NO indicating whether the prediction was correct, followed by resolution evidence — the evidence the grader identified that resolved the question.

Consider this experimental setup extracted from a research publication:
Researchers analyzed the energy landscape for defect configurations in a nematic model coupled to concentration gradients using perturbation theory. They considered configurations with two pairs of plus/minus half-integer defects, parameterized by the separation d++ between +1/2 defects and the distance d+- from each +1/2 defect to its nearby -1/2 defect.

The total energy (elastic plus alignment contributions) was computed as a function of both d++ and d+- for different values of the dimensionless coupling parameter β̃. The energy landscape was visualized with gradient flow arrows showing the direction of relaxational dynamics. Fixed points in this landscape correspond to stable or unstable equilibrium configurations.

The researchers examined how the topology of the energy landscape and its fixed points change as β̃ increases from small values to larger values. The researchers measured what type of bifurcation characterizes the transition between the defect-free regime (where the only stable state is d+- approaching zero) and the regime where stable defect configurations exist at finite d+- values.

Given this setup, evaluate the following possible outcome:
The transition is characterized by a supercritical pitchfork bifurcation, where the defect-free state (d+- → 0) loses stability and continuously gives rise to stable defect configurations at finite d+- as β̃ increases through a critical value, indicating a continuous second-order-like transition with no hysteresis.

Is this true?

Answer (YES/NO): NO